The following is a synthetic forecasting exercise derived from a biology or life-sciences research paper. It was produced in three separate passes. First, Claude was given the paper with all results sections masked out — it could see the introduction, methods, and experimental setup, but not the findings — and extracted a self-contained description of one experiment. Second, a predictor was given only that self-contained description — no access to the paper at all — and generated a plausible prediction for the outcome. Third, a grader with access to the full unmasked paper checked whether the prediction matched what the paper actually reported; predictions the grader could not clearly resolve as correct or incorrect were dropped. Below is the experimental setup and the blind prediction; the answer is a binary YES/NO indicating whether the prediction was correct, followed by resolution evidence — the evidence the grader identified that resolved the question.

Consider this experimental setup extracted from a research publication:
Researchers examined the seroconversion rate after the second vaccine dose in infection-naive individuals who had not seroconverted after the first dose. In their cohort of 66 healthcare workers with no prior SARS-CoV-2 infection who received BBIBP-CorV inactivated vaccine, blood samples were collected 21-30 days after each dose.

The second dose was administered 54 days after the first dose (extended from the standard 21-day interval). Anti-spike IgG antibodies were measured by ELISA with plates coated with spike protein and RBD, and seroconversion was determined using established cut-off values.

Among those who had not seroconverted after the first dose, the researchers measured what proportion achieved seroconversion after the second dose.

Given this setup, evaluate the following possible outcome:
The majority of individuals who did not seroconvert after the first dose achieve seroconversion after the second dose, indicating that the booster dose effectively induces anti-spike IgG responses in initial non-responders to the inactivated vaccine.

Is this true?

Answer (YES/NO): YES